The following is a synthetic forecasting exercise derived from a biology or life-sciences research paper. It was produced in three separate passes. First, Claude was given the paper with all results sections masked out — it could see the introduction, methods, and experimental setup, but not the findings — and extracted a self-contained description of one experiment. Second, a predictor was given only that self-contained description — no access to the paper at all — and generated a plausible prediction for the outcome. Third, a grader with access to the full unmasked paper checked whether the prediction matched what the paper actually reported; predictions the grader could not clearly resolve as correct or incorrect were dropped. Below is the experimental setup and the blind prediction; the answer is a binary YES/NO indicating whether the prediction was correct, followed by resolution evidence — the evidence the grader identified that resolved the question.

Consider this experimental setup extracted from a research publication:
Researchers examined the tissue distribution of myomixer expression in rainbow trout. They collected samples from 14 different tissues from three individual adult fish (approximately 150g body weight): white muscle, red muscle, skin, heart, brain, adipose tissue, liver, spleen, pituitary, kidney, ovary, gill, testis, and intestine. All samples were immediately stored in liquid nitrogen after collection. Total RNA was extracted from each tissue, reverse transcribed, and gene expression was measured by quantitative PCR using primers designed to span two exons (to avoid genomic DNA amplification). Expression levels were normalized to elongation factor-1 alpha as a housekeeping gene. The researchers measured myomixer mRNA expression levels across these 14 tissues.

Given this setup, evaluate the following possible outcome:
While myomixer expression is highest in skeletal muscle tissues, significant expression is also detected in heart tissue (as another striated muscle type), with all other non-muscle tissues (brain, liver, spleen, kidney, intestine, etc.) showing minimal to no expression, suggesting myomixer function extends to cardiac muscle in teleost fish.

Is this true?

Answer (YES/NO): NO